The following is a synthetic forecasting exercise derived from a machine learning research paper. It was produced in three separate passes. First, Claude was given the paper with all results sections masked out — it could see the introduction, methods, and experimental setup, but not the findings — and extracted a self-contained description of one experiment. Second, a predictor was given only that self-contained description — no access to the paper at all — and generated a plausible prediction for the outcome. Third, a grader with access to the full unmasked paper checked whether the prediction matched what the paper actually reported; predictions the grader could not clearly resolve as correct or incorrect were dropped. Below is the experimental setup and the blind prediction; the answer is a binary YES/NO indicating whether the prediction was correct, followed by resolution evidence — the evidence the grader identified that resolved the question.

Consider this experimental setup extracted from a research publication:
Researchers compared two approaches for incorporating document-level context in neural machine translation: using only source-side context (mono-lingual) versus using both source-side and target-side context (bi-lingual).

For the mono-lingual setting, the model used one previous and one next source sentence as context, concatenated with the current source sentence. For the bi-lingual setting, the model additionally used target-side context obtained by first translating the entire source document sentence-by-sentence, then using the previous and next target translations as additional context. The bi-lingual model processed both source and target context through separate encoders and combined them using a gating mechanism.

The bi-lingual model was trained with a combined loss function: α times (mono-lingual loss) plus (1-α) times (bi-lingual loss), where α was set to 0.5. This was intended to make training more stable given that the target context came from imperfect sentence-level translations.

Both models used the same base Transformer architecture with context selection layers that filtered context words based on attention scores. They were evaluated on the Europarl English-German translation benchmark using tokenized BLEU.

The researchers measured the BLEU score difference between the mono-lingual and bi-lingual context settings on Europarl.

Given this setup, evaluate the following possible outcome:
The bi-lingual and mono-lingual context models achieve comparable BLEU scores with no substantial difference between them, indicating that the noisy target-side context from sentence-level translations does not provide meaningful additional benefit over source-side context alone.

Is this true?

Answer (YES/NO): YES